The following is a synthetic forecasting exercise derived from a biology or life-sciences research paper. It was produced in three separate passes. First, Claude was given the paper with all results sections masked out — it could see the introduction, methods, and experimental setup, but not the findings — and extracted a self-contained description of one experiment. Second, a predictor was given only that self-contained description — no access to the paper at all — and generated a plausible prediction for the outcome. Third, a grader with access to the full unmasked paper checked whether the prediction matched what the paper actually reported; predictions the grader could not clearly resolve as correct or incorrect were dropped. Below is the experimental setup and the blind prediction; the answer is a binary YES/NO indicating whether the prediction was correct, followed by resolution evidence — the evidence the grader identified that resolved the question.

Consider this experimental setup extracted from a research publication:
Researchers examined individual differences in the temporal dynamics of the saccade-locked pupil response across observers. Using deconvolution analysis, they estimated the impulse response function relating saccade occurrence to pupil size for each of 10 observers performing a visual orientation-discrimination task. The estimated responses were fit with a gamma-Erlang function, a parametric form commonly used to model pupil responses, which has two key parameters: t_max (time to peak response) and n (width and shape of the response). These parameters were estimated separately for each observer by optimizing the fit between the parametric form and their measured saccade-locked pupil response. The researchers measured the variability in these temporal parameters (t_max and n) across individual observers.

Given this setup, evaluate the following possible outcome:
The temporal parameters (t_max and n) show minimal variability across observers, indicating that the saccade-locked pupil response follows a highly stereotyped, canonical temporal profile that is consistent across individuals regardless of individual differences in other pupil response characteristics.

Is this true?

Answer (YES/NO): NO